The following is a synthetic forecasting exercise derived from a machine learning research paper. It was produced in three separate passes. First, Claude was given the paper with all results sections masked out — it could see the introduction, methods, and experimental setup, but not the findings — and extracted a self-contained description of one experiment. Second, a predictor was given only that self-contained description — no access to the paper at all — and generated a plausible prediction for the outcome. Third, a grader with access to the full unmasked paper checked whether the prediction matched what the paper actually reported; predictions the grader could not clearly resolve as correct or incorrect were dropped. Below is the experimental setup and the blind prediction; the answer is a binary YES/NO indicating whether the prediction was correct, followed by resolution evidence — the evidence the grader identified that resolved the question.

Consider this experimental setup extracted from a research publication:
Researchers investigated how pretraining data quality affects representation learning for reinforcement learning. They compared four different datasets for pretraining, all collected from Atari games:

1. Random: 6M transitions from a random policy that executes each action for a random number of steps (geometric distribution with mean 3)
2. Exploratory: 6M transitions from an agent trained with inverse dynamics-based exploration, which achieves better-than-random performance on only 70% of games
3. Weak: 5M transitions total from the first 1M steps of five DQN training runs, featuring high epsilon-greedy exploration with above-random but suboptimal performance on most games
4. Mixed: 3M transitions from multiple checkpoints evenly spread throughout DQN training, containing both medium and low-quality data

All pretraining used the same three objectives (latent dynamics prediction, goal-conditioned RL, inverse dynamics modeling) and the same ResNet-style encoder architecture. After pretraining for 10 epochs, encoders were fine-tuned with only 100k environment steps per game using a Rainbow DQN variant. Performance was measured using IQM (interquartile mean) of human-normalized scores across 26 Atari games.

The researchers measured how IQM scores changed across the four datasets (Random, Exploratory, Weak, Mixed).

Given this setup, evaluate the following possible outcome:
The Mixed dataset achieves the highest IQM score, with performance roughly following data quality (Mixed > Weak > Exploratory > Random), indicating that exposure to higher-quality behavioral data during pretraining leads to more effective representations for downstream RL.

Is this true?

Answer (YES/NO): YES